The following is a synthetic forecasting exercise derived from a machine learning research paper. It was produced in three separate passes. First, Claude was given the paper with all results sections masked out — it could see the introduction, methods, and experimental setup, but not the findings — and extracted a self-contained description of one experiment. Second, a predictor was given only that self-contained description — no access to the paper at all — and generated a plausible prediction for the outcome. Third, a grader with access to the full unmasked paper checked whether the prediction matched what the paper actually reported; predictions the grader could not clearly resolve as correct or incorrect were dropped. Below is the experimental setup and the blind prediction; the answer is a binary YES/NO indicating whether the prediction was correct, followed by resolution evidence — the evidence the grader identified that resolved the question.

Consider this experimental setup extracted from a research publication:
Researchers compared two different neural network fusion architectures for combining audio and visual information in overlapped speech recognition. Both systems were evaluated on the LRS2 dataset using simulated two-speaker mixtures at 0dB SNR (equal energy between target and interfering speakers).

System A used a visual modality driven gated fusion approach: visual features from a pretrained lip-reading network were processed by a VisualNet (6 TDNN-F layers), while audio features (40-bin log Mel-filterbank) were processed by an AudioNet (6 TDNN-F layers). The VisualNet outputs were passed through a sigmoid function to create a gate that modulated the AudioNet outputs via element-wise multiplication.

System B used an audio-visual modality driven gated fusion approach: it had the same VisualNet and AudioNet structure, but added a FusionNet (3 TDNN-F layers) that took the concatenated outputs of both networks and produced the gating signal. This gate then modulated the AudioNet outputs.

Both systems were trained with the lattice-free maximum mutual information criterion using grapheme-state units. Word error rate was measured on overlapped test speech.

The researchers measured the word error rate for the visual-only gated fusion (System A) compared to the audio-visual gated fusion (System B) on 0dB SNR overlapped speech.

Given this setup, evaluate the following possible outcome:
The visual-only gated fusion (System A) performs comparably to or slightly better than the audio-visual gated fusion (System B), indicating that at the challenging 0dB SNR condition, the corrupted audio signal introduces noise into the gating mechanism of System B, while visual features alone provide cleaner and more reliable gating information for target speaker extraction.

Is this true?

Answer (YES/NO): NO